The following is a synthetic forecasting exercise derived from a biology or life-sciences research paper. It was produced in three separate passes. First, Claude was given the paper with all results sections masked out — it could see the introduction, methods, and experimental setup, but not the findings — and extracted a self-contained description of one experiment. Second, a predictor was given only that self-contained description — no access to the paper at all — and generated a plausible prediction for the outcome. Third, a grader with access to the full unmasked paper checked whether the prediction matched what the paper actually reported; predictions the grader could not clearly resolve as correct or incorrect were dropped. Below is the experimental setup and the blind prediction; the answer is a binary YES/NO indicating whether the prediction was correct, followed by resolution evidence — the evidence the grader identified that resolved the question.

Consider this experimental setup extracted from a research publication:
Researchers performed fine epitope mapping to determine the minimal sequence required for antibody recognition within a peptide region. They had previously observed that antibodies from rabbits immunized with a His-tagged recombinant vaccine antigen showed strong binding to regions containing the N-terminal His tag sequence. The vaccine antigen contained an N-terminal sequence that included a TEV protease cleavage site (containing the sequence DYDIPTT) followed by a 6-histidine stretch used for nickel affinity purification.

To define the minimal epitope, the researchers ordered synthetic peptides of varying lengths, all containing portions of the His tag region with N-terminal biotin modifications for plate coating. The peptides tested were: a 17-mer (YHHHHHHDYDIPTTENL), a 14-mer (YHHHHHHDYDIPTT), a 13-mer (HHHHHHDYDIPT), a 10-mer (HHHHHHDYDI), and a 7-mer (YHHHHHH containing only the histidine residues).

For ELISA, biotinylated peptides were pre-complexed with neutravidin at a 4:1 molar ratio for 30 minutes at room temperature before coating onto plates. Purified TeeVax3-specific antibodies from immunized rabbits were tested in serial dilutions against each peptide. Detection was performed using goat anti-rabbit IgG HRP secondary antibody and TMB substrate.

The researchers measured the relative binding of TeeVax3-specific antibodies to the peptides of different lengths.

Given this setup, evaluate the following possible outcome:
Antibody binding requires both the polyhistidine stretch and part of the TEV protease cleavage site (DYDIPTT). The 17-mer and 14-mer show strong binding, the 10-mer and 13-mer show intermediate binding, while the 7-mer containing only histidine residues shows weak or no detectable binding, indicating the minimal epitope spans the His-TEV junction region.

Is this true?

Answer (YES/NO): NO